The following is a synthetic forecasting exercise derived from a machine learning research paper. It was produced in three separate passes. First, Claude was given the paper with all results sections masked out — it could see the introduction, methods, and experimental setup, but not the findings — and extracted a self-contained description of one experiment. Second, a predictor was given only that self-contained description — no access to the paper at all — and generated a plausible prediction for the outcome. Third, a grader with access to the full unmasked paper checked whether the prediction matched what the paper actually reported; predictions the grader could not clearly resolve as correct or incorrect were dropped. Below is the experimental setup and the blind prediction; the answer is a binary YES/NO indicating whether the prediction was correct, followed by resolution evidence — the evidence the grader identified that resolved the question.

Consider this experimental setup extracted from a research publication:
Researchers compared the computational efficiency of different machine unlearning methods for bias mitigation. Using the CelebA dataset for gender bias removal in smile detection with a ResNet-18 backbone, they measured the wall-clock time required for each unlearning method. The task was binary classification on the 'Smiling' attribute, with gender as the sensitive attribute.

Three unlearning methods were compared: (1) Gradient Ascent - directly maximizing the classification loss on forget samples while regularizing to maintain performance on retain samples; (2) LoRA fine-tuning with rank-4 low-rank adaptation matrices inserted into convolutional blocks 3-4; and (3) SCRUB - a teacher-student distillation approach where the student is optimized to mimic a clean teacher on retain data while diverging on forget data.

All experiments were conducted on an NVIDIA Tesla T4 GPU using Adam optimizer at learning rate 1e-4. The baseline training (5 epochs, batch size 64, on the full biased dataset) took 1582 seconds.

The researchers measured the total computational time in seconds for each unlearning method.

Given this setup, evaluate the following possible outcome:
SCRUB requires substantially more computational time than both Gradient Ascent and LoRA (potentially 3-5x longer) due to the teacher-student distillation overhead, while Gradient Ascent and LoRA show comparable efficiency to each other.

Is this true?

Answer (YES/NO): NO